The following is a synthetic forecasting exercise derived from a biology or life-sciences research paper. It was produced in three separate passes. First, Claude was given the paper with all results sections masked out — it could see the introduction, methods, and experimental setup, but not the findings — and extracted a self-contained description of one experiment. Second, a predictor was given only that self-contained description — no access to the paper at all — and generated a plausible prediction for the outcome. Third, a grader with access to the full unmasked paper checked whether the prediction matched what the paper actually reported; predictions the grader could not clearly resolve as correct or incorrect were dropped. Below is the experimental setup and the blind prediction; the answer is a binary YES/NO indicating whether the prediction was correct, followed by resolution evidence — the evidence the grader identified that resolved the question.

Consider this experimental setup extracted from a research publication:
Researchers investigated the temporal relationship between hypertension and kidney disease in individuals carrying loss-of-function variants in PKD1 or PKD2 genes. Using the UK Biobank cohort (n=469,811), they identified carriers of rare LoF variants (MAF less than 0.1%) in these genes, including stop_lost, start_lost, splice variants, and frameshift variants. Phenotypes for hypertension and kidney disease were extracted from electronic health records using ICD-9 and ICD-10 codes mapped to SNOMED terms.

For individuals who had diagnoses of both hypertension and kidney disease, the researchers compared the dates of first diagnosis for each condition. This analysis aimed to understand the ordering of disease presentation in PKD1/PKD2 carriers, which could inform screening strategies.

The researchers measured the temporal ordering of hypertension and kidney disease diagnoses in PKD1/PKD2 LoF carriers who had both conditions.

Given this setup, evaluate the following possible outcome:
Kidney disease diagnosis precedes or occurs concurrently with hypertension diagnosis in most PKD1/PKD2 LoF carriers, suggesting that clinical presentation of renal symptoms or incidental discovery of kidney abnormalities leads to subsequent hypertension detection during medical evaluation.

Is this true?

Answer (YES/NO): NO